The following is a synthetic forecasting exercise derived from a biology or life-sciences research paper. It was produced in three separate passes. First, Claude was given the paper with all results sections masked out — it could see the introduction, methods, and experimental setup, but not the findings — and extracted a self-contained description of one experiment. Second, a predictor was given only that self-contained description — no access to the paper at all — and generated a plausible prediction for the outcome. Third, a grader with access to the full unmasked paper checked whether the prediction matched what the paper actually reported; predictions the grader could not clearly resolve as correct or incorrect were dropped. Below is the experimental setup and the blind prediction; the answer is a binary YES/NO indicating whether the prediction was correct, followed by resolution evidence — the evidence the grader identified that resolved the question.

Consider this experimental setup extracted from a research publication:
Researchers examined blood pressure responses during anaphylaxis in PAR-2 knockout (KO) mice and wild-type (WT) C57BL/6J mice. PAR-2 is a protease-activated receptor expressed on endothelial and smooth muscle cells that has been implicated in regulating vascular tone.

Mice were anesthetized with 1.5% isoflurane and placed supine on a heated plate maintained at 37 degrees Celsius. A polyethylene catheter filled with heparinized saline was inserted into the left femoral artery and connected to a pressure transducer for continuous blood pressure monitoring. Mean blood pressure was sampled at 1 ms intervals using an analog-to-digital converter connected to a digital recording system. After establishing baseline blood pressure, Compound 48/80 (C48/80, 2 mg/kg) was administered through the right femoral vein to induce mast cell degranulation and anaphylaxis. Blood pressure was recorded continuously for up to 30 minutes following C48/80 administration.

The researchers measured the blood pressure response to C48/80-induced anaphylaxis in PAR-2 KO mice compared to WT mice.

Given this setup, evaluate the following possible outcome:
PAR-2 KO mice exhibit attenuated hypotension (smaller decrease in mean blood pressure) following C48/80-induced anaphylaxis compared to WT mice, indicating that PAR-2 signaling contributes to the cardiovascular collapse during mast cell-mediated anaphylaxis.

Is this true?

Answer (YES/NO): NO